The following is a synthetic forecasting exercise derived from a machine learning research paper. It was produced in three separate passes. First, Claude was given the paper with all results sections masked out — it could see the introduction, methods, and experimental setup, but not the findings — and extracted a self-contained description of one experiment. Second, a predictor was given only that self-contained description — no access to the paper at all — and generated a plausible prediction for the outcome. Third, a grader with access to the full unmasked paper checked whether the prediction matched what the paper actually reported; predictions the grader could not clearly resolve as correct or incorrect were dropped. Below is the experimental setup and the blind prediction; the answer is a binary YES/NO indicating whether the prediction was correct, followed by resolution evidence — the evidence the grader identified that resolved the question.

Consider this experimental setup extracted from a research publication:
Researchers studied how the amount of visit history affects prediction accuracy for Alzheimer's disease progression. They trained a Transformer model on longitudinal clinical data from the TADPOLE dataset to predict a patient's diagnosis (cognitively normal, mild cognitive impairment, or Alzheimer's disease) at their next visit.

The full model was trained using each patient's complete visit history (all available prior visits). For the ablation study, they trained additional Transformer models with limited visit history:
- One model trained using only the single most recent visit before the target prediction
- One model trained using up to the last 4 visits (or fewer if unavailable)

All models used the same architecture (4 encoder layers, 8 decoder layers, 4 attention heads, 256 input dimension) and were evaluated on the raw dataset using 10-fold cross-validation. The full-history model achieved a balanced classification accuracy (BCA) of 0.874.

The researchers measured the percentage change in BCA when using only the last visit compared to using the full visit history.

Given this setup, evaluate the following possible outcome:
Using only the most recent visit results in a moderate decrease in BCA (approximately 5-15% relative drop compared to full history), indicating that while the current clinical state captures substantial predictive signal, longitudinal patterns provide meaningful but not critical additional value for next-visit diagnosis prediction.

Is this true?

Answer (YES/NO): YES